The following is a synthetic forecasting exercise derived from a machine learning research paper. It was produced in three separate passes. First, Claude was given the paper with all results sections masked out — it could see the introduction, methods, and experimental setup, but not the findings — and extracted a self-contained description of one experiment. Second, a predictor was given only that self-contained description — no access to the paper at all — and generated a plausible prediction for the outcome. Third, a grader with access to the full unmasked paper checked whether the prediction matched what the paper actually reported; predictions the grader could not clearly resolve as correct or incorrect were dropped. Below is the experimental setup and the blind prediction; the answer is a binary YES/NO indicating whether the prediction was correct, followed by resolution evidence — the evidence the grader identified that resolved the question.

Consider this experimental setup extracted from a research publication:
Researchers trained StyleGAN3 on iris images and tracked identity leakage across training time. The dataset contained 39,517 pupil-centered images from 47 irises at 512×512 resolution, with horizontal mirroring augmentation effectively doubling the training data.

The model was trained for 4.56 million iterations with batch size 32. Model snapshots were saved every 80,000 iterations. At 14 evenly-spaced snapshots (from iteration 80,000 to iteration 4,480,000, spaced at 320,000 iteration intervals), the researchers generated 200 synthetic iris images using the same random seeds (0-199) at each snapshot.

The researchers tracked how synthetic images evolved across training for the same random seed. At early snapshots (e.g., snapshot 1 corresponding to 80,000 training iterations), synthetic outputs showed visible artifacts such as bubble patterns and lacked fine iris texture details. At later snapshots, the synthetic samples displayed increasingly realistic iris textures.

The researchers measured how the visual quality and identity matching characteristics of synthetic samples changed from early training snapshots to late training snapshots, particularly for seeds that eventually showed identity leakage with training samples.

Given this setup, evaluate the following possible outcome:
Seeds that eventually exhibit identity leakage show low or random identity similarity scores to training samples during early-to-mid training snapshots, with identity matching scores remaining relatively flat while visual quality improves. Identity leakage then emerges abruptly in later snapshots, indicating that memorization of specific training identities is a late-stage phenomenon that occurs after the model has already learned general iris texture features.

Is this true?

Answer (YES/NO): NO